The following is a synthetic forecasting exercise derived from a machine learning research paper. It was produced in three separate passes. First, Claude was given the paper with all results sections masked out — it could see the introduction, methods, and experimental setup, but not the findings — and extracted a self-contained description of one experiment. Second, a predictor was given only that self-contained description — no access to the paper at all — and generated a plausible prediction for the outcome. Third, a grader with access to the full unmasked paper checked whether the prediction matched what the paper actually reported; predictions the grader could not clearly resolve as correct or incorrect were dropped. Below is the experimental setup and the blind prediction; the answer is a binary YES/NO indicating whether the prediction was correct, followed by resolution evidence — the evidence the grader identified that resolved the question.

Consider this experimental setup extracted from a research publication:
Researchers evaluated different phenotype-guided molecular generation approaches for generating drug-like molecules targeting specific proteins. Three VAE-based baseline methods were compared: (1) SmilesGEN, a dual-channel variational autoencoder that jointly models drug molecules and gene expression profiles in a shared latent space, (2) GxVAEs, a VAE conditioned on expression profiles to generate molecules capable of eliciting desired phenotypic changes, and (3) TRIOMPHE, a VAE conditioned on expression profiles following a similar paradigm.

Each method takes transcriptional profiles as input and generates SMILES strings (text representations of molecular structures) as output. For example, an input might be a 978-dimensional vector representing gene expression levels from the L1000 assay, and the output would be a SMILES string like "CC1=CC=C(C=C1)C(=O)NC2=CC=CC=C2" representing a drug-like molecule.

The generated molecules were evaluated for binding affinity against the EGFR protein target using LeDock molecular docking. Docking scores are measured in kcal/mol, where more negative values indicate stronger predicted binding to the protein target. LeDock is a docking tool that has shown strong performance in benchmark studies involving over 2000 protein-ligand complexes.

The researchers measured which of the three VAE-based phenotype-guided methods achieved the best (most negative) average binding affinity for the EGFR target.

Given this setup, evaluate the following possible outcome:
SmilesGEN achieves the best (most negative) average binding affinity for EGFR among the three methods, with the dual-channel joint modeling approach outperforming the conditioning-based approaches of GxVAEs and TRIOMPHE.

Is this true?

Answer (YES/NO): NO